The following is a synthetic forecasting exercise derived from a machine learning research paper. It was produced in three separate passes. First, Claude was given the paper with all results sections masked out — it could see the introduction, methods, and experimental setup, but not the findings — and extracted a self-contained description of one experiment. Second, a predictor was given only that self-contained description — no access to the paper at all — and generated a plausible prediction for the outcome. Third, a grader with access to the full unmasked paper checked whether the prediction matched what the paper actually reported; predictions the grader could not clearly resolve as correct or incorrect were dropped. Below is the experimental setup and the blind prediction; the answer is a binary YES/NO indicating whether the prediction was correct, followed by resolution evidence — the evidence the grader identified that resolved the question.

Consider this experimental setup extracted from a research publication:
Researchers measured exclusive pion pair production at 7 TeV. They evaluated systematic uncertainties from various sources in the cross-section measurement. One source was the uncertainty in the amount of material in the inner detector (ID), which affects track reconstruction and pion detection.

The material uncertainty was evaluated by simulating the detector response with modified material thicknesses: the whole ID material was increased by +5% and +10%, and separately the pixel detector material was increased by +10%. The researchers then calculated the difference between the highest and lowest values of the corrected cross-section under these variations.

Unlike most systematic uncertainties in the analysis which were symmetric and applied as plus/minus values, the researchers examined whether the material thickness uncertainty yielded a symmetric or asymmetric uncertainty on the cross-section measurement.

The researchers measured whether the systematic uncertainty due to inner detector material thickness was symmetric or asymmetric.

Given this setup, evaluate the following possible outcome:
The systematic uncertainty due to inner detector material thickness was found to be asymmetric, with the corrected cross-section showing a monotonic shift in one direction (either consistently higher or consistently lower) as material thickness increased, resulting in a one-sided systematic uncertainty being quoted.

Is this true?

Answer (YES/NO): YES